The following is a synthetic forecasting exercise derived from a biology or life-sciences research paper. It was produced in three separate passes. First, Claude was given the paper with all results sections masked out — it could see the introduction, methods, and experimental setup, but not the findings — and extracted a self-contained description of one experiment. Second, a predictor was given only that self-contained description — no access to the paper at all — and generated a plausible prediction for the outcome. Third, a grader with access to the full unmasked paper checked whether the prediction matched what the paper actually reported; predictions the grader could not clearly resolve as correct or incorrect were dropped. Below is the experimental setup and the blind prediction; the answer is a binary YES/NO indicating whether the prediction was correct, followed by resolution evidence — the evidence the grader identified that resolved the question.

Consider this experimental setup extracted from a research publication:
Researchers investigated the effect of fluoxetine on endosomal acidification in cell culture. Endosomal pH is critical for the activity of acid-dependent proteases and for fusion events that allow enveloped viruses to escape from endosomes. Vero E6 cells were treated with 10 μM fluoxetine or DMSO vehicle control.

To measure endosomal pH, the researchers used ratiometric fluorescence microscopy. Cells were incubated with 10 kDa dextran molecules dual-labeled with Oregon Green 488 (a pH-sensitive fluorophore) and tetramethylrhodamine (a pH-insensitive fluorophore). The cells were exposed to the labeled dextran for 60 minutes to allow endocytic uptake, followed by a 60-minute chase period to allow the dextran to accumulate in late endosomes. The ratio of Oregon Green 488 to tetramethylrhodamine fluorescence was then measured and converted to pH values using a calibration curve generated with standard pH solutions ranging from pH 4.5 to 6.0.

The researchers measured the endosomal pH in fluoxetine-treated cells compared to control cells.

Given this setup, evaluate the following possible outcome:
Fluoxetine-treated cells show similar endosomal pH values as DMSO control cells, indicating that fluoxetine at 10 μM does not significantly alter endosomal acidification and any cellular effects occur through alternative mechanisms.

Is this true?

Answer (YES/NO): NO